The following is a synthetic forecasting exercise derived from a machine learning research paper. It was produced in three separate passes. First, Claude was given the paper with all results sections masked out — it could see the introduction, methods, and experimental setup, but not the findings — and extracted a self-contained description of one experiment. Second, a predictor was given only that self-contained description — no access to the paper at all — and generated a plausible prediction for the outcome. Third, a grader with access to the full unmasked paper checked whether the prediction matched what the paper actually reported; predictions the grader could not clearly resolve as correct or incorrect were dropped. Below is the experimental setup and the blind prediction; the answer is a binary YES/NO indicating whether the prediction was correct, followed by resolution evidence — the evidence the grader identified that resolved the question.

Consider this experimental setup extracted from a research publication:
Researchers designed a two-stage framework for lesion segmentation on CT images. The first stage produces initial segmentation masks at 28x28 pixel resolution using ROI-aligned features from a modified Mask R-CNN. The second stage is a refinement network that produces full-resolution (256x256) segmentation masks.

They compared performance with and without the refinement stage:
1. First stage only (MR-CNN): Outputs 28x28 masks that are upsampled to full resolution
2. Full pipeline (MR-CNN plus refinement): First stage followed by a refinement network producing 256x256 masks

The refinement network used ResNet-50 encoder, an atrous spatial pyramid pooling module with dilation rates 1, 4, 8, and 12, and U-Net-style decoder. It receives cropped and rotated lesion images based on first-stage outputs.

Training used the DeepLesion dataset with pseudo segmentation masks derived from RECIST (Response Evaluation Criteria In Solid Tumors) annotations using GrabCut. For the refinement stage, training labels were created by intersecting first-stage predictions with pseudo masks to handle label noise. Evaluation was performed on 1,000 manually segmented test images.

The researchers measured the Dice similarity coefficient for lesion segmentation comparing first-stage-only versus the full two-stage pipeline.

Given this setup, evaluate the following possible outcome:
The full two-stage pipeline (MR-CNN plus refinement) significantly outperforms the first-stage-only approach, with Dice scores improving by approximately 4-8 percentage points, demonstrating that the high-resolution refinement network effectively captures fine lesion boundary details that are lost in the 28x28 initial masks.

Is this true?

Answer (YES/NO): NO